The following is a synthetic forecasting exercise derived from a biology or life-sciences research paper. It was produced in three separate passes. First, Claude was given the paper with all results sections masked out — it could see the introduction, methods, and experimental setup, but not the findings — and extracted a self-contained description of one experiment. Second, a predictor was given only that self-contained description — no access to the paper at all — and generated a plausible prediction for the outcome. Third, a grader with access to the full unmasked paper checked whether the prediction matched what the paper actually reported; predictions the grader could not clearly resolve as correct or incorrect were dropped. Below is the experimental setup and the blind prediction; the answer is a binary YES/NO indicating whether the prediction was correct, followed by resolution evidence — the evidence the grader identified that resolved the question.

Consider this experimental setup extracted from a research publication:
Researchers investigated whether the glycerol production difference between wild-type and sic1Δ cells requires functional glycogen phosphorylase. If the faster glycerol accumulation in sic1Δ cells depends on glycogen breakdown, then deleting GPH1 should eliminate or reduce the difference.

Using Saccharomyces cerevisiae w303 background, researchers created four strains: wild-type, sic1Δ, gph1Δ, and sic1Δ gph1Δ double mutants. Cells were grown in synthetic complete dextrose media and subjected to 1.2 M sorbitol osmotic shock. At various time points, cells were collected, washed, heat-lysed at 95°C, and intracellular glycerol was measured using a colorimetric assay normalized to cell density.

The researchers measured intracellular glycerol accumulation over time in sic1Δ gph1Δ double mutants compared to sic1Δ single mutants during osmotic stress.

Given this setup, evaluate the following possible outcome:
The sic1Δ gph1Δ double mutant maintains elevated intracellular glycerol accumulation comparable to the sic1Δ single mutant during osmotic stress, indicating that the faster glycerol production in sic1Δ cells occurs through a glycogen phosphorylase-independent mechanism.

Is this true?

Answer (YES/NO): NO